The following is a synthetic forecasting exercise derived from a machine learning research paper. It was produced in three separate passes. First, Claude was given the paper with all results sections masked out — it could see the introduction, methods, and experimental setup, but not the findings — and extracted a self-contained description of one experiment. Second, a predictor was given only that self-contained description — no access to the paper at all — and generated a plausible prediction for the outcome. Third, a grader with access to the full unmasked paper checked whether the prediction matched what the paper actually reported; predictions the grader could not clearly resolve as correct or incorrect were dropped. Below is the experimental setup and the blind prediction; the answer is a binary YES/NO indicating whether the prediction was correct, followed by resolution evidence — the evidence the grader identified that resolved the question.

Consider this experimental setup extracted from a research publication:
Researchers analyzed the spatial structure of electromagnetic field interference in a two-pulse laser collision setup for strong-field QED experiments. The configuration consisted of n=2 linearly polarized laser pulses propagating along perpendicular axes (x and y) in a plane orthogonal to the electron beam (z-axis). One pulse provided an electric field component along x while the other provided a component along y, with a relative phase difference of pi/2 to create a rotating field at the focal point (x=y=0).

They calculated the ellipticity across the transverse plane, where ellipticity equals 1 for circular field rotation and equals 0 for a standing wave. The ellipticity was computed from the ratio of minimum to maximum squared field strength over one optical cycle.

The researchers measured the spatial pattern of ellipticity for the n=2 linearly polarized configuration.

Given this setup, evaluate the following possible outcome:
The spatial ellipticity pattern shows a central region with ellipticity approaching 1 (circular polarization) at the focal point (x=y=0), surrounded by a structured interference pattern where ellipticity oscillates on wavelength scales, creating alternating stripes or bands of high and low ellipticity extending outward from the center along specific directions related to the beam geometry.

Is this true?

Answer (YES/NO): YES